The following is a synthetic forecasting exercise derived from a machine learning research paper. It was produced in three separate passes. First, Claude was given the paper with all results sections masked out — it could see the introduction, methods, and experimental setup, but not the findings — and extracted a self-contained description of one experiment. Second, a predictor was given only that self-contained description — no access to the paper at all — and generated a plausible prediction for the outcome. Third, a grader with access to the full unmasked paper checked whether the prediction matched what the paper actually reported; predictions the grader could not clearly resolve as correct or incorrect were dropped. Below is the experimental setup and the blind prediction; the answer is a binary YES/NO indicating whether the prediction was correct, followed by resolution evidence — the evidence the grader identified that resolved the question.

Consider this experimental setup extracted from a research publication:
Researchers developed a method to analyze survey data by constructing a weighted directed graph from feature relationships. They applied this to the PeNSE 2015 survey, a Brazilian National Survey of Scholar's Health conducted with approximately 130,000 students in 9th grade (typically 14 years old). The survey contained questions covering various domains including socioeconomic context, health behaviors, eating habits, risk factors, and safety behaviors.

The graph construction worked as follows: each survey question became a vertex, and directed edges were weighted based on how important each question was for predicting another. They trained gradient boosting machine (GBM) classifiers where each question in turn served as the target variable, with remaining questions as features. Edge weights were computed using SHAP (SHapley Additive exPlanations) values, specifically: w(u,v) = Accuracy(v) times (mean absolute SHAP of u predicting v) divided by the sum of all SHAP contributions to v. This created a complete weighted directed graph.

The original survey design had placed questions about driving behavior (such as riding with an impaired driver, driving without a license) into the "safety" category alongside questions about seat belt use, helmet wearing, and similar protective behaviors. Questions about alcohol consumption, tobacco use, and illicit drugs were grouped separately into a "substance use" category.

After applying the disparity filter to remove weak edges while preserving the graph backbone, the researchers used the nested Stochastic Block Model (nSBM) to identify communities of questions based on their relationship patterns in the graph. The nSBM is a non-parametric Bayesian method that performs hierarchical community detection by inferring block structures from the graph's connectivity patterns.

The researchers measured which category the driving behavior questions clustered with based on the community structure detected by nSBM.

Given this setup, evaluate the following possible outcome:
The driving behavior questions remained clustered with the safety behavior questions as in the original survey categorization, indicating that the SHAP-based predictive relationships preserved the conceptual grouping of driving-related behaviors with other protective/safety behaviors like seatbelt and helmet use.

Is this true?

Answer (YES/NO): NO